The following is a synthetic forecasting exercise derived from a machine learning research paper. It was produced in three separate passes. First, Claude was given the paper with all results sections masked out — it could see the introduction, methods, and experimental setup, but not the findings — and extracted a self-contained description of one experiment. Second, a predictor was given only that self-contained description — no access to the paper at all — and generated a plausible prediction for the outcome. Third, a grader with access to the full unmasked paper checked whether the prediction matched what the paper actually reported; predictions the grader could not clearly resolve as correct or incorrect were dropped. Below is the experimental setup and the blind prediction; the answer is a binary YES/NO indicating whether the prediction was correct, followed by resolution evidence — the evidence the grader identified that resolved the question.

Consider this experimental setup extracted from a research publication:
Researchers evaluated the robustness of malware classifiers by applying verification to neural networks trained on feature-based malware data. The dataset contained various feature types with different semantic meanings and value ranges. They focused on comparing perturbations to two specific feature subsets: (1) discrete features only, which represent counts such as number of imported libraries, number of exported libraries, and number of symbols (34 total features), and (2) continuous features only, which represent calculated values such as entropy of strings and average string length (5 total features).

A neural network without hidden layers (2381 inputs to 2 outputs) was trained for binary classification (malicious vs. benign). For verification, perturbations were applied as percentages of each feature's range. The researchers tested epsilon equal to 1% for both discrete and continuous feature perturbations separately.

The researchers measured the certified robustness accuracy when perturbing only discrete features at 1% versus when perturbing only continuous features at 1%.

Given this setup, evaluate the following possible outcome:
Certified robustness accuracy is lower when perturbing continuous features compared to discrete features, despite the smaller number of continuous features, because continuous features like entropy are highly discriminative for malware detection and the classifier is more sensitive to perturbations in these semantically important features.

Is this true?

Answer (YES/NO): NO